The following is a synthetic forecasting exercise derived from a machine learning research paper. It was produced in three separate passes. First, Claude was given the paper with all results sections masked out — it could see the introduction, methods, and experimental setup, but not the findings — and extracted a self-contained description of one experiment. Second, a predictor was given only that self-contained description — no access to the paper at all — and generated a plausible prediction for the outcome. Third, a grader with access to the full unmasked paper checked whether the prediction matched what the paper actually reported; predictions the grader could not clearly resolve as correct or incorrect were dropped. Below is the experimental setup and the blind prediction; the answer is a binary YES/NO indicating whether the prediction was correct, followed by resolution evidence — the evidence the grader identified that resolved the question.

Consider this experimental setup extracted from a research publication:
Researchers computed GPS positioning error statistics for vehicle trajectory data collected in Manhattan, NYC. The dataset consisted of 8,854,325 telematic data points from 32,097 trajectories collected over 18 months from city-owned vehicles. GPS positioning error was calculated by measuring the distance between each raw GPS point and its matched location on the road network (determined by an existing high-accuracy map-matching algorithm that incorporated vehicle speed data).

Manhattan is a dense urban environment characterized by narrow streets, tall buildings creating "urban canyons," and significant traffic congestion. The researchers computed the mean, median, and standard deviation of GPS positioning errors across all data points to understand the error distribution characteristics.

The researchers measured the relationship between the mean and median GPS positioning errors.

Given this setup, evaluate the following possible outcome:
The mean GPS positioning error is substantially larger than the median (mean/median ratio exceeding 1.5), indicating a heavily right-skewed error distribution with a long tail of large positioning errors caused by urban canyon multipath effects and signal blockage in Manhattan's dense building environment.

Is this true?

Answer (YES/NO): YES